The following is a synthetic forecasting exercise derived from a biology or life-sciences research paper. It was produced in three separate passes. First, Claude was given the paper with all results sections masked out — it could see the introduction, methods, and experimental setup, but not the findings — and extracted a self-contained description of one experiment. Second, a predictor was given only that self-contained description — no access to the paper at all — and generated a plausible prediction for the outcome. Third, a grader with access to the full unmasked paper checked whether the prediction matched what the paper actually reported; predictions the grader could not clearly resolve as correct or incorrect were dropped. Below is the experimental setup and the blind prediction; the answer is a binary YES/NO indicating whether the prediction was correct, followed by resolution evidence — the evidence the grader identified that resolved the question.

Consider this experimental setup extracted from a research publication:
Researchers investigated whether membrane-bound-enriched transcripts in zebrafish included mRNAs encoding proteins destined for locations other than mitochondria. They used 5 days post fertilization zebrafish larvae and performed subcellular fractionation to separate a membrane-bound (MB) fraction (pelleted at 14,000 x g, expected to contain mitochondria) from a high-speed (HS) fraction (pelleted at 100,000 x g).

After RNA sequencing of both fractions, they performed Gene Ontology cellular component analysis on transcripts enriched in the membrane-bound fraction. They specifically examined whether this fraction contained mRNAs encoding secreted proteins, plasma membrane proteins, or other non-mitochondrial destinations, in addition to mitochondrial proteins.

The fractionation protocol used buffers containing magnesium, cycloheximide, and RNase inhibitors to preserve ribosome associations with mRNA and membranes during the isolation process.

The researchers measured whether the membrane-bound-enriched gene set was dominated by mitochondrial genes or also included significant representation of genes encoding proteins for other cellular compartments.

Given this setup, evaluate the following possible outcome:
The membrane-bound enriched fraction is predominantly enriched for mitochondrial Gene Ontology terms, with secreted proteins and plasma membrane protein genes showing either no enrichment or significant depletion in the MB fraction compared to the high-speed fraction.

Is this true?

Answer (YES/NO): NO